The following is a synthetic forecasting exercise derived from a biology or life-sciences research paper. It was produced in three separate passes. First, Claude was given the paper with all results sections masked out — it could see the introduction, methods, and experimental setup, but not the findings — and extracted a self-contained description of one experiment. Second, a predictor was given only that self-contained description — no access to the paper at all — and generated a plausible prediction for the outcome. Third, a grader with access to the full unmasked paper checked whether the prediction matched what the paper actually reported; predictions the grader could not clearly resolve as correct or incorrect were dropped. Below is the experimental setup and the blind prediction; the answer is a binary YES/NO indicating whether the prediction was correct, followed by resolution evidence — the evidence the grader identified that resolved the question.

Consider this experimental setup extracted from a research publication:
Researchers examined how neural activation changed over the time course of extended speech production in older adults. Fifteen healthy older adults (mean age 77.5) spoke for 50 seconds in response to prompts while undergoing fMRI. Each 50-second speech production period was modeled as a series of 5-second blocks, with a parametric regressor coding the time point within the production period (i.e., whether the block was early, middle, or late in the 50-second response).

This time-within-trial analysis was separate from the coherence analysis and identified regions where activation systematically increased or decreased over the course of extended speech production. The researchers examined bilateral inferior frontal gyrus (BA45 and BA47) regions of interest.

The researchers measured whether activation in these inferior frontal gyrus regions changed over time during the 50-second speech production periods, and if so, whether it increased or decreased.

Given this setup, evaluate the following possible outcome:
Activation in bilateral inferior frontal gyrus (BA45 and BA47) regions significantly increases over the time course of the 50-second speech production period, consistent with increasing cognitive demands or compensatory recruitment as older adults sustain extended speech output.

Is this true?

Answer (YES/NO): NO